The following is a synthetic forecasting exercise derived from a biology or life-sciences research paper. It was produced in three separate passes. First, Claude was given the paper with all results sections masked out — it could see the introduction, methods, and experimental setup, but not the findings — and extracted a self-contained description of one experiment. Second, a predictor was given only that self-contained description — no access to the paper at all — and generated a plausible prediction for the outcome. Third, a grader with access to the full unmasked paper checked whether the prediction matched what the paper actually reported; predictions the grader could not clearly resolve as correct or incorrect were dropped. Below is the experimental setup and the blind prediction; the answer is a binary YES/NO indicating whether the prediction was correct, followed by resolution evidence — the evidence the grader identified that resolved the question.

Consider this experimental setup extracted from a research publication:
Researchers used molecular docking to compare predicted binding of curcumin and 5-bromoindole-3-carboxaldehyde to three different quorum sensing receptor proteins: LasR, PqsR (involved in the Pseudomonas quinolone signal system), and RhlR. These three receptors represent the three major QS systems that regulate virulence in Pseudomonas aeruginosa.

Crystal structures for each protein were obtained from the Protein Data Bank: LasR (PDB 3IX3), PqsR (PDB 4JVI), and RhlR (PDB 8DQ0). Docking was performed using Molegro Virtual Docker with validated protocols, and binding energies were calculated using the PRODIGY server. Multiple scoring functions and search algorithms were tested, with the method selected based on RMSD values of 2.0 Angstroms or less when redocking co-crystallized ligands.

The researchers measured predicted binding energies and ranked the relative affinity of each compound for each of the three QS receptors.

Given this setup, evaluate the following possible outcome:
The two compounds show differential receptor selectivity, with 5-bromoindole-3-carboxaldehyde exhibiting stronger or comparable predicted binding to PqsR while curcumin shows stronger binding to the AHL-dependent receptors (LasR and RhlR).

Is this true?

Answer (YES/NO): NO